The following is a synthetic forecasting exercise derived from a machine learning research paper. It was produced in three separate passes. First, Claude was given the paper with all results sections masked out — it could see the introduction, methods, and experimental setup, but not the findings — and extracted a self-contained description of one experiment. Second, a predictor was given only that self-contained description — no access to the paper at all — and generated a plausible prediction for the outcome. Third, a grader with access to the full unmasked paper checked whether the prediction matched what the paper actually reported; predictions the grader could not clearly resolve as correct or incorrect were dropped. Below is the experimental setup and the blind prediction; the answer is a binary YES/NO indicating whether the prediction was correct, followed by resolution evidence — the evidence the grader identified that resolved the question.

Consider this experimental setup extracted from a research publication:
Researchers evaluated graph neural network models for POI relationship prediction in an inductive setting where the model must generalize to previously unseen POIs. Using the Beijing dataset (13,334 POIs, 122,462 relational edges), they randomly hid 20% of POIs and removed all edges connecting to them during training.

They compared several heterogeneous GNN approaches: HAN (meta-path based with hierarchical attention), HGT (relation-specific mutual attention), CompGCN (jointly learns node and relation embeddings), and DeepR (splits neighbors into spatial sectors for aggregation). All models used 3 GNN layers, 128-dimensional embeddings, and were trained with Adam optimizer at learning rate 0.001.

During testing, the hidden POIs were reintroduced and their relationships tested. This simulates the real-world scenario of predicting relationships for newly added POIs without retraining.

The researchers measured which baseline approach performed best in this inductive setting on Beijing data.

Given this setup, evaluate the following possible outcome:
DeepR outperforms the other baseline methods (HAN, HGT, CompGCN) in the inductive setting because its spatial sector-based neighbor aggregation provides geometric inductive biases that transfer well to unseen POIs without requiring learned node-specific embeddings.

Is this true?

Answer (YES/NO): NO